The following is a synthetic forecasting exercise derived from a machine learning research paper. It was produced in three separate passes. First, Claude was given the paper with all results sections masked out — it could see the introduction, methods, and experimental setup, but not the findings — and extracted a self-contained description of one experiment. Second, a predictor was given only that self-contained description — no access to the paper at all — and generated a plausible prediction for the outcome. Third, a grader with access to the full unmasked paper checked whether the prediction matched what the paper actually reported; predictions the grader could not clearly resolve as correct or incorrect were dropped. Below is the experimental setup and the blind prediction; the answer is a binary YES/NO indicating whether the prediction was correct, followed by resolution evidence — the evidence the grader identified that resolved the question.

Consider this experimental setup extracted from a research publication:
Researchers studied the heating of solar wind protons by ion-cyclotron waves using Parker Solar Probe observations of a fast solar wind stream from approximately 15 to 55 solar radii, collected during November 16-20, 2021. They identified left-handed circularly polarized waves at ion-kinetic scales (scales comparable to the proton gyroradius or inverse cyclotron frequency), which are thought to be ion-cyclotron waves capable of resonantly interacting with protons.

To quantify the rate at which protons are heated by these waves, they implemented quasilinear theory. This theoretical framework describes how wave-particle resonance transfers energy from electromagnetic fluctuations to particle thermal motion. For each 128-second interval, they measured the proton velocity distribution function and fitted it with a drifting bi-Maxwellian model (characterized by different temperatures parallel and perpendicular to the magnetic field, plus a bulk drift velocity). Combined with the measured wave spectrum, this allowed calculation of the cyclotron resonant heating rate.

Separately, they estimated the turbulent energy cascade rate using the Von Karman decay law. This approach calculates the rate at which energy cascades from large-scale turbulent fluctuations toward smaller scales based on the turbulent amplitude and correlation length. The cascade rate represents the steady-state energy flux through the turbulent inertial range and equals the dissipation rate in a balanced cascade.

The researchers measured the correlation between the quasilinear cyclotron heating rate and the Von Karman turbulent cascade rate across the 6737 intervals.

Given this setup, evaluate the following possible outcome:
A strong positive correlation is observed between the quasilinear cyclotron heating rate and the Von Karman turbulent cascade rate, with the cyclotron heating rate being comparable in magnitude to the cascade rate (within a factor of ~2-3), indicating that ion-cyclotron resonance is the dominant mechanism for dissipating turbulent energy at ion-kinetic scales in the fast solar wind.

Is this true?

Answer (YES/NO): NO